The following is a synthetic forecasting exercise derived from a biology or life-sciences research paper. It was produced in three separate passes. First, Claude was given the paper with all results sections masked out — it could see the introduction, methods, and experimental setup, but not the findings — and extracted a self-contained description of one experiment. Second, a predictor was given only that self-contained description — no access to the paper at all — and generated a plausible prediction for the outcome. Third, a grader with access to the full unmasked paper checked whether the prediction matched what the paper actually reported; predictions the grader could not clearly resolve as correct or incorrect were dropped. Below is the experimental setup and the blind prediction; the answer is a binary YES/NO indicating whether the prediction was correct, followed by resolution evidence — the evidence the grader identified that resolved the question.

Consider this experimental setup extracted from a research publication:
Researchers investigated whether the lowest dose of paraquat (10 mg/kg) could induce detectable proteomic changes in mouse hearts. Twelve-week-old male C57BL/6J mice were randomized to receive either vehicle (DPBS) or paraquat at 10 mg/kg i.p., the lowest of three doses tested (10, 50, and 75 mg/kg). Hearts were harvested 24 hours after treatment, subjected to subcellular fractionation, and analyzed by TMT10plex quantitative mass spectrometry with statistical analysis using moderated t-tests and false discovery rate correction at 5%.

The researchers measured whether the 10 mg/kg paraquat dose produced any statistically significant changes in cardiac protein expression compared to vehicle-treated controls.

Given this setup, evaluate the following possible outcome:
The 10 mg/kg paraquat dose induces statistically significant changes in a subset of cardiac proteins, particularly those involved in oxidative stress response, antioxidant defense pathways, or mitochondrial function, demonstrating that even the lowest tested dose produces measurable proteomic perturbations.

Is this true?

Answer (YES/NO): NO